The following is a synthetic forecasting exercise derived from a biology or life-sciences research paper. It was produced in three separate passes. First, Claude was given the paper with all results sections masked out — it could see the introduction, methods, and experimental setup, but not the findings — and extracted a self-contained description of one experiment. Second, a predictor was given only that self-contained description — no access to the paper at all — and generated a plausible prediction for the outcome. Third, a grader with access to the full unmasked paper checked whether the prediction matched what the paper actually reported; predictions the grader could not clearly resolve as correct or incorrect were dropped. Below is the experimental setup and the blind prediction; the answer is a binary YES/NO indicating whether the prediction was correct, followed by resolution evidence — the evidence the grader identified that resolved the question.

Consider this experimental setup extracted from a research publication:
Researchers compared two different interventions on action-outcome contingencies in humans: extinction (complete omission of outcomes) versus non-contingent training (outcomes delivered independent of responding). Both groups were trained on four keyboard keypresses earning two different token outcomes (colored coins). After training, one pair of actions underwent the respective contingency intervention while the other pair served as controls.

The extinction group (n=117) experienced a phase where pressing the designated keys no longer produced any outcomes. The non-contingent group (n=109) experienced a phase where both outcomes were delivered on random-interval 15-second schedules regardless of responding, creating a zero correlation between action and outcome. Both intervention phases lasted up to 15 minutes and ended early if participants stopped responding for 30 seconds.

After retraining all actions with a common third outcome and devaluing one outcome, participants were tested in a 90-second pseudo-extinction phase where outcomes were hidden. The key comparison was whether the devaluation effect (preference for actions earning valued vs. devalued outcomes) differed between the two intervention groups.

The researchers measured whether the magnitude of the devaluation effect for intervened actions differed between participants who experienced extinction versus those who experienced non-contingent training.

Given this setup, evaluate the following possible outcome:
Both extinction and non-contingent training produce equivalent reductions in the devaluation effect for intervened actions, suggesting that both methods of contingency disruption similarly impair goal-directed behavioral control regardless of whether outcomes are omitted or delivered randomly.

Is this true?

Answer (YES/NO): NO